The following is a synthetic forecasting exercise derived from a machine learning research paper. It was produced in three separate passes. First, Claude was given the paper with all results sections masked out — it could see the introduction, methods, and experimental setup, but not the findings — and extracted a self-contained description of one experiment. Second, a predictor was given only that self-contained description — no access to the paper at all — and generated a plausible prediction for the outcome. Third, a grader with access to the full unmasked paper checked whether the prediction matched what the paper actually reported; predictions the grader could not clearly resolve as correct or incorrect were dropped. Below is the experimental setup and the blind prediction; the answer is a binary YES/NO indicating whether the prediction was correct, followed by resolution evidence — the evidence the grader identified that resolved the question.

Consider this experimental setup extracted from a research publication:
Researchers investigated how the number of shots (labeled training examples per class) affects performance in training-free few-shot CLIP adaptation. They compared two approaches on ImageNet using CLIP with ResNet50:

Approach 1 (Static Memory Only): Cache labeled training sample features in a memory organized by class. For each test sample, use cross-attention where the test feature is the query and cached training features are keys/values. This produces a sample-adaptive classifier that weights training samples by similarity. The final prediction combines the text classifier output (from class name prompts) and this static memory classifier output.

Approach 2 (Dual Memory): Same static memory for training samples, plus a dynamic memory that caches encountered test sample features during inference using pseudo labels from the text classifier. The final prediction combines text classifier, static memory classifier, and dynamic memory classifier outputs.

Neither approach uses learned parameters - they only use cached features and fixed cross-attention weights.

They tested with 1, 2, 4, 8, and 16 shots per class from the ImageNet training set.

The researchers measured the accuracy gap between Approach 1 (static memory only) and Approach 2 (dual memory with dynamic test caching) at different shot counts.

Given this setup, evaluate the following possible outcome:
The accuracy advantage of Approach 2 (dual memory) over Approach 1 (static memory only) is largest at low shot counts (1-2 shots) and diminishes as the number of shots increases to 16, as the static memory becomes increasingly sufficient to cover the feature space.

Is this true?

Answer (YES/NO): YES